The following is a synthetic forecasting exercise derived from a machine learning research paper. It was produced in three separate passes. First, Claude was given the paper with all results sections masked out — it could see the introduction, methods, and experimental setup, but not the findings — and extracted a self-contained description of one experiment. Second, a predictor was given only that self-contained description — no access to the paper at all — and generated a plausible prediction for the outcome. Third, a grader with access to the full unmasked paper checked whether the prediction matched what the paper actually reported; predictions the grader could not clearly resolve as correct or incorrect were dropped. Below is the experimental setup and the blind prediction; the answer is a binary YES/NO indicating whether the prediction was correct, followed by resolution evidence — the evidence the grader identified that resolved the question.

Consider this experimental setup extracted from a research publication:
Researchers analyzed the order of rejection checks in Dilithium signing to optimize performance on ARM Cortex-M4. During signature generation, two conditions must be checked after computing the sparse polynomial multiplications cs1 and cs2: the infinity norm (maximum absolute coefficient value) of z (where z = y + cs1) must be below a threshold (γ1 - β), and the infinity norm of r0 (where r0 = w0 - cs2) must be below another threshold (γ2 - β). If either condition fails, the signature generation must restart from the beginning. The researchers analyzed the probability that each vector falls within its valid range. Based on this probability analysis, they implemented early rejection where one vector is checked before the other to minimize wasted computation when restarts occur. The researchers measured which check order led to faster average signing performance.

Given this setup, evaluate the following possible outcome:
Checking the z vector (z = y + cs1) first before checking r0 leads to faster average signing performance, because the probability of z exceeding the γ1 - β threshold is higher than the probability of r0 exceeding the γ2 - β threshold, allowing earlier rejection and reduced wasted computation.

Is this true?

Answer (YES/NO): NO